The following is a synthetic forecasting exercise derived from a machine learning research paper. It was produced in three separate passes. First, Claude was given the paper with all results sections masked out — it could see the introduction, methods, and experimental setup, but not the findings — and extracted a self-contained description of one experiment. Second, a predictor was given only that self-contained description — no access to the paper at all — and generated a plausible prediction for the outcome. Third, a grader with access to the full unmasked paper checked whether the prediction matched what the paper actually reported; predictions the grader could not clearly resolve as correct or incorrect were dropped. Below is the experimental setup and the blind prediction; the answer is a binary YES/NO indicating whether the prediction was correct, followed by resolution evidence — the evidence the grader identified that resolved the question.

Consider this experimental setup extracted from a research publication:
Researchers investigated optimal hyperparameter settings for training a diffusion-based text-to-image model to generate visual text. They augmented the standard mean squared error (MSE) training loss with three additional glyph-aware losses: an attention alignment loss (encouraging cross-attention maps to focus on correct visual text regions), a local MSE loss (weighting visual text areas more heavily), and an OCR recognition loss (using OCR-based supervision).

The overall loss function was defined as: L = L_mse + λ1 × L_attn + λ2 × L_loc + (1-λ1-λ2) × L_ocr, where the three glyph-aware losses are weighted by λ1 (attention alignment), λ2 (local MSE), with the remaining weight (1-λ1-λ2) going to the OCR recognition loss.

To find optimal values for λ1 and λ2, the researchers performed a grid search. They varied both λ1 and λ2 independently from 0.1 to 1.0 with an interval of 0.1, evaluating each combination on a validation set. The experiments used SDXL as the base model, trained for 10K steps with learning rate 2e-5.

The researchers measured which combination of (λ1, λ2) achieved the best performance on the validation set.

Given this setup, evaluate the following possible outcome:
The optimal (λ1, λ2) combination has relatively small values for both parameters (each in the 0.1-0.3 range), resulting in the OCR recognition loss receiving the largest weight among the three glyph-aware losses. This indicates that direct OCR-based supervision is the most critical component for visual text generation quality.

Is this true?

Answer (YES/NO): NO